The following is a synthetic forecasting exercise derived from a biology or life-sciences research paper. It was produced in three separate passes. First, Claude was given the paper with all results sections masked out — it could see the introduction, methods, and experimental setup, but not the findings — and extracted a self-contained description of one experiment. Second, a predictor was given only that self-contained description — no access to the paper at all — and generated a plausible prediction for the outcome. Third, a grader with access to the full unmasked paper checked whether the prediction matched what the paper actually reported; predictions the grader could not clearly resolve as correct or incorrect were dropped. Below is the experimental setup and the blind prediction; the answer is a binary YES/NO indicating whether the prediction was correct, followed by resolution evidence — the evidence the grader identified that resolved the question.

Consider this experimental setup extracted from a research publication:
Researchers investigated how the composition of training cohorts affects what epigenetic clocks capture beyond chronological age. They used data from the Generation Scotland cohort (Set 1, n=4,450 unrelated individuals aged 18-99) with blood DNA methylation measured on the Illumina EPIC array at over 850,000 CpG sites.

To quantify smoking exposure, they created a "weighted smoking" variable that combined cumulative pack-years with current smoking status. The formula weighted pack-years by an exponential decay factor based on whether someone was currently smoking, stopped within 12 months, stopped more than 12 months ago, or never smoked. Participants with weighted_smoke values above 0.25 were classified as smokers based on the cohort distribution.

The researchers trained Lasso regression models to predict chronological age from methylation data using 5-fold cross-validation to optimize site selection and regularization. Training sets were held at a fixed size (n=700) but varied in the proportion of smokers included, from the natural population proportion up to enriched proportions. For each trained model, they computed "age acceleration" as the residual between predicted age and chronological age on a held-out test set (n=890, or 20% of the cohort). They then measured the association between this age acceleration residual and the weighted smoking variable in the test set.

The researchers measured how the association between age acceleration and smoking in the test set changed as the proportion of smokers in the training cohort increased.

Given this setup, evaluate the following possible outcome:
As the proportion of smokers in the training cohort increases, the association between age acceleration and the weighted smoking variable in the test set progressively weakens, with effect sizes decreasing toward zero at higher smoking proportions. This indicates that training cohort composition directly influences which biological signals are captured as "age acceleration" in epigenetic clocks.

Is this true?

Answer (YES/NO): YES